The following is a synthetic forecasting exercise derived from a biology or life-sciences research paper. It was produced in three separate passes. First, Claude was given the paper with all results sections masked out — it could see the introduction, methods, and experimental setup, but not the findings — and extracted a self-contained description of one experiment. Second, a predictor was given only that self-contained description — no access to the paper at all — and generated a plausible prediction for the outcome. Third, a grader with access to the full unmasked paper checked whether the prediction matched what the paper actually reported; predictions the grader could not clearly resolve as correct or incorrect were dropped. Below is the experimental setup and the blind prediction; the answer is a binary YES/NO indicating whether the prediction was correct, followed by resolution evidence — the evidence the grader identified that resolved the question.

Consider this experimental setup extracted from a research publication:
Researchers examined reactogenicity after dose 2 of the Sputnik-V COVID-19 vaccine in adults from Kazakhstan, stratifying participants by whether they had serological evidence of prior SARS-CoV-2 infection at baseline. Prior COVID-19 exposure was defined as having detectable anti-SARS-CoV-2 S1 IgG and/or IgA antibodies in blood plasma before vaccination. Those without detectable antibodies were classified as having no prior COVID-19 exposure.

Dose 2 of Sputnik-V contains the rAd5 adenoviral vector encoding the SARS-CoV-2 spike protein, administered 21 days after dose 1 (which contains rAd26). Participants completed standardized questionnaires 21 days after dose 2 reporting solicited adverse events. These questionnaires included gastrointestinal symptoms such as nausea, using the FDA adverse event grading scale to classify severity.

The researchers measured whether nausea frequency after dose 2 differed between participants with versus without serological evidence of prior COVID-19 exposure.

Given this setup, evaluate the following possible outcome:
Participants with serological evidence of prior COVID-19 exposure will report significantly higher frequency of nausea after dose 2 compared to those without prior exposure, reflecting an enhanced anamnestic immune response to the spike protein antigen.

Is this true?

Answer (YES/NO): NO